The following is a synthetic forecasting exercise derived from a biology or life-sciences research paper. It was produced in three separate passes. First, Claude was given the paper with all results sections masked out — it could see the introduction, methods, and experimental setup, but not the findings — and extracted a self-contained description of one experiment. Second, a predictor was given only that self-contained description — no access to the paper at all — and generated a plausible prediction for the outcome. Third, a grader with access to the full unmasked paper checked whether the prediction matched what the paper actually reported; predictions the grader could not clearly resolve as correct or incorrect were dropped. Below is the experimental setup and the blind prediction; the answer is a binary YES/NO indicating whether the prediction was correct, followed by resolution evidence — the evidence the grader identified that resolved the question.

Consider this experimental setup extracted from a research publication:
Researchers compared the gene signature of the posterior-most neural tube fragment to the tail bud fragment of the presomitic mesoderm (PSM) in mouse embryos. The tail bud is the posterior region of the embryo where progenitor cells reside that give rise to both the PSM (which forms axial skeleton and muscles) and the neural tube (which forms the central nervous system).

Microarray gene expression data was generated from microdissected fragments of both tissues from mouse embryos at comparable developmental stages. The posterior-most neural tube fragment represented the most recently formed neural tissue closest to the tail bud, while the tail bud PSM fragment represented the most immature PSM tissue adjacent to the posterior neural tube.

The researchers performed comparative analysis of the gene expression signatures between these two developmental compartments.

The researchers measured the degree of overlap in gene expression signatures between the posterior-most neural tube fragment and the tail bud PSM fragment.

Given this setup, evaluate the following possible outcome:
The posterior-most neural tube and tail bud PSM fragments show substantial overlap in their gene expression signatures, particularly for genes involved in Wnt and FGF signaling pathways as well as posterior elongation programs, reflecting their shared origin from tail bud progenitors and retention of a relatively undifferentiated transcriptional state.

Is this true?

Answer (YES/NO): NO